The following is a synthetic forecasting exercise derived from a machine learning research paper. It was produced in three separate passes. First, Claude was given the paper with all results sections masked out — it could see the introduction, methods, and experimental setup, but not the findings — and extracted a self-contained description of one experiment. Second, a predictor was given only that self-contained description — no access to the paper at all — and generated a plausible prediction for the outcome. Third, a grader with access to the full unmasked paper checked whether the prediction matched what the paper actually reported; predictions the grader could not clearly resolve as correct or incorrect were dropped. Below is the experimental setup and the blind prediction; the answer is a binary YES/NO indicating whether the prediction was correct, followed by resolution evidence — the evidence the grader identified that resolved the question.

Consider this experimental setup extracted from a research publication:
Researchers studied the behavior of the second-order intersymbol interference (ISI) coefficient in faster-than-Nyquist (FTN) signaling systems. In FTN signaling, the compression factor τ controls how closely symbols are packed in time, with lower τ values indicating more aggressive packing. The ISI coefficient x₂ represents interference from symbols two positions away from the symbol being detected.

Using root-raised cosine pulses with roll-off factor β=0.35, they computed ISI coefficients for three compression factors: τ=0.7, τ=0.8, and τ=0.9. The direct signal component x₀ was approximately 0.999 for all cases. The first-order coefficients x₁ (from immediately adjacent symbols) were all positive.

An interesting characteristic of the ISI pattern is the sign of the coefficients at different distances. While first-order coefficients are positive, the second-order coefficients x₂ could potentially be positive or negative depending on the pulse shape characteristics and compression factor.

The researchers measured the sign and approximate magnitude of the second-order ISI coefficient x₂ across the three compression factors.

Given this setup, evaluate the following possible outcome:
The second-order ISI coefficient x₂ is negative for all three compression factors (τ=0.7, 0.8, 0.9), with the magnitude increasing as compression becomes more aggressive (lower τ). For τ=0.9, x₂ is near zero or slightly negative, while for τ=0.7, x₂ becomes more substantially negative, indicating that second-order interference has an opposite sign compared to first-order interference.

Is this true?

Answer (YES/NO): YES